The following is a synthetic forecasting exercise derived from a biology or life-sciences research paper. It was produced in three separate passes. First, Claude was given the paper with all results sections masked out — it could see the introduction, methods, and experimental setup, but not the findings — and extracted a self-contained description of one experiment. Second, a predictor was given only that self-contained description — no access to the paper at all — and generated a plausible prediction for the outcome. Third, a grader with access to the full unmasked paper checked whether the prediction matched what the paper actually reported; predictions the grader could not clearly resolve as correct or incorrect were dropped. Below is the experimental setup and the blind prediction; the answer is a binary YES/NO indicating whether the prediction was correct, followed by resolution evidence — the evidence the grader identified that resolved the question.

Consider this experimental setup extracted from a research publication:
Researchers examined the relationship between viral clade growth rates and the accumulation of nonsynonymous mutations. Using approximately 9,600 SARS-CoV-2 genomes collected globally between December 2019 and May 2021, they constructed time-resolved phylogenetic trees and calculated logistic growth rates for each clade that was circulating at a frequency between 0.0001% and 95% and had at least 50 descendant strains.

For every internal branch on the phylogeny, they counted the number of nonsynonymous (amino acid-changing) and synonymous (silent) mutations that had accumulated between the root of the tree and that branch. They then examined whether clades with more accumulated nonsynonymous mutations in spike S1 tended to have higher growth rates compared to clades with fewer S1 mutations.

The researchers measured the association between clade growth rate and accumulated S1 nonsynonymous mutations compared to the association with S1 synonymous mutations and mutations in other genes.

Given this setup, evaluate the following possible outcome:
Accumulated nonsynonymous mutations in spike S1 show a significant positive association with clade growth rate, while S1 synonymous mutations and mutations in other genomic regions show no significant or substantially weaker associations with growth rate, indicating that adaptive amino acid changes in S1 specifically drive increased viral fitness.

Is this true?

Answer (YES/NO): YES